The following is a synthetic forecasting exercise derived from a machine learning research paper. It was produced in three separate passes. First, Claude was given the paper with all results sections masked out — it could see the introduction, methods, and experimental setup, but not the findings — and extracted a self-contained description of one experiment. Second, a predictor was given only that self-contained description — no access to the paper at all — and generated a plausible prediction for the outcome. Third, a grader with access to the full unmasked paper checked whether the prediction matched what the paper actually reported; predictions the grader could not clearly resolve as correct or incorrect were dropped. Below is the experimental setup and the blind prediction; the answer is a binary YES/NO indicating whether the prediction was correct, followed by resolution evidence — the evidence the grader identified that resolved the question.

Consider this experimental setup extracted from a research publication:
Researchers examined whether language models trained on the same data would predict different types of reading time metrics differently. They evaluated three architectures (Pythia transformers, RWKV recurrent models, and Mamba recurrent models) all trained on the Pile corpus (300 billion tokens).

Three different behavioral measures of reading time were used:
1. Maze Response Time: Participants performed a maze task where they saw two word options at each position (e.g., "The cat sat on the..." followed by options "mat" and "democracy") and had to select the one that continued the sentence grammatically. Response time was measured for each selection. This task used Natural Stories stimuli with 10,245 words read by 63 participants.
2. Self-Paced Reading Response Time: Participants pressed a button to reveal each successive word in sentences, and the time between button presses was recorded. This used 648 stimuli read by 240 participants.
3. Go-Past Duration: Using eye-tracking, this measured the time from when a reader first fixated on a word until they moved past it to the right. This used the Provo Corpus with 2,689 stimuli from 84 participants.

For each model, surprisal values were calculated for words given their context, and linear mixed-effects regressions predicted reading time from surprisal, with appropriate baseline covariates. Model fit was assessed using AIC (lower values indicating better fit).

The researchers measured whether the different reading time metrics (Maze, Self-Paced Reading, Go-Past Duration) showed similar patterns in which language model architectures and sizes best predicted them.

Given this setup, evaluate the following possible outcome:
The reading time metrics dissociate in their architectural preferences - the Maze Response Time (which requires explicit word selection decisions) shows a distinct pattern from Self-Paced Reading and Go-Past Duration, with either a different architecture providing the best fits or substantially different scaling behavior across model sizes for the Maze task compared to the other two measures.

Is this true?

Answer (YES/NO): NO